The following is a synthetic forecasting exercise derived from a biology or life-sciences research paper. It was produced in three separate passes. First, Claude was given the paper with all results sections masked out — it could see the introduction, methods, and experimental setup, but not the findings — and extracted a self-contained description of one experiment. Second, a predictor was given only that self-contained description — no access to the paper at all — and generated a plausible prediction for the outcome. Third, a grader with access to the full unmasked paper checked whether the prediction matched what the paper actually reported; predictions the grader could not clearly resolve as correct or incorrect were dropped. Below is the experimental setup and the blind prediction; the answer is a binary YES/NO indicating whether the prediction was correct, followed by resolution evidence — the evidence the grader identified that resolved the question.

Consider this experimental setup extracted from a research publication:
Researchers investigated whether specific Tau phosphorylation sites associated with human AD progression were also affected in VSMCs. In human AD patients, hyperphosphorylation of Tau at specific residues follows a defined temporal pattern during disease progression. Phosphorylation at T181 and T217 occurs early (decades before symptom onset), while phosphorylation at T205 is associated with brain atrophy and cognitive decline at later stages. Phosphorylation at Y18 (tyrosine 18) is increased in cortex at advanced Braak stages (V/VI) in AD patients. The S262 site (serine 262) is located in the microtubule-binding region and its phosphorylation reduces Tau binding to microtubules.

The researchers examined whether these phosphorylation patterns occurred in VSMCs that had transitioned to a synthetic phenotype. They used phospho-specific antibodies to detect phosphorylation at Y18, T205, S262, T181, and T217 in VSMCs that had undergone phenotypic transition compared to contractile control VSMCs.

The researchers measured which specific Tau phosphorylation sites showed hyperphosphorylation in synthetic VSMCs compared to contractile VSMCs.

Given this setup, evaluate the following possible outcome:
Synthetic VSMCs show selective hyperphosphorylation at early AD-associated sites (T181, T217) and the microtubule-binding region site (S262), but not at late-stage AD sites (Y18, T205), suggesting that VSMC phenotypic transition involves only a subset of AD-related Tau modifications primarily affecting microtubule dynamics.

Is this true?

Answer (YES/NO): NO